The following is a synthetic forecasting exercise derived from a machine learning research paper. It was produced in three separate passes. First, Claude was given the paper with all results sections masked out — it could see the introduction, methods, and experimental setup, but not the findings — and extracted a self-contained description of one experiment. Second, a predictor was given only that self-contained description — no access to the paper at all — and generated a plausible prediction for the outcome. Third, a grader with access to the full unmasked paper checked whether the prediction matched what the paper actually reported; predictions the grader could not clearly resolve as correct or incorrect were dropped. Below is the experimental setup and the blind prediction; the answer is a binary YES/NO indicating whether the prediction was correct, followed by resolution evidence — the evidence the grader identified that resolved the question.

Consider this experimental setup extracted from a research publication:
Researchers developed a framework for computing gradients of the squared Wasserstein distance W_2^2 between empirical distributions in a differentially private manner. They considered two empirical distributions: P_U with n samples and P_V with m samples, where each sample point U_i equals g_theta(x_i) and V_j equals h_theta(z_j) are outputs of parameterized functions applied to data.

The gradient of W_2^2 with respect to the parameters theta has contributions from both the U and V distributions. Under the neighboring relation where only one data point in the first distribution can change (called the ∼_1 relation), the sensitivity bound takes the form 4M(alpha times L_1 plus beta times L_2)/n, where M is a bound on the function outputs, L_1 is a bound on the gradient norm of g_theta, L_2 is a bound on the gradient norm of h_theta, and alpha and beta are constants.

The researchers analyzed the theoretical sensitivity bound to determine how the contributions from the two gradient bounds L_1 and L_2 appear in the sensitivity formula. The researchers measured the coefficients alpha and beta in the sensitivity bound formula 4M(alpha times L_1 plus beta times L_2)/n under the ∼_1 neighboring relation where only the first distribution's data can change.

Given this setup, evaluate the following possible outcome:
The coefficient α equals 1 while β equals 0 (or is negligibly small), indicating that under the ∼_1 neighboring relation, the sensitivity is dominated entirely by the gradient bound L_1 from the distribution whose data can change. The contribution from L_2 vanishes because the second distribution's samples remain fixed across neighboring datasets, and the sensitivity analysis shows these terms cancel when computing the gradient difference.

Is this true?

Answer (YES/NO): NO